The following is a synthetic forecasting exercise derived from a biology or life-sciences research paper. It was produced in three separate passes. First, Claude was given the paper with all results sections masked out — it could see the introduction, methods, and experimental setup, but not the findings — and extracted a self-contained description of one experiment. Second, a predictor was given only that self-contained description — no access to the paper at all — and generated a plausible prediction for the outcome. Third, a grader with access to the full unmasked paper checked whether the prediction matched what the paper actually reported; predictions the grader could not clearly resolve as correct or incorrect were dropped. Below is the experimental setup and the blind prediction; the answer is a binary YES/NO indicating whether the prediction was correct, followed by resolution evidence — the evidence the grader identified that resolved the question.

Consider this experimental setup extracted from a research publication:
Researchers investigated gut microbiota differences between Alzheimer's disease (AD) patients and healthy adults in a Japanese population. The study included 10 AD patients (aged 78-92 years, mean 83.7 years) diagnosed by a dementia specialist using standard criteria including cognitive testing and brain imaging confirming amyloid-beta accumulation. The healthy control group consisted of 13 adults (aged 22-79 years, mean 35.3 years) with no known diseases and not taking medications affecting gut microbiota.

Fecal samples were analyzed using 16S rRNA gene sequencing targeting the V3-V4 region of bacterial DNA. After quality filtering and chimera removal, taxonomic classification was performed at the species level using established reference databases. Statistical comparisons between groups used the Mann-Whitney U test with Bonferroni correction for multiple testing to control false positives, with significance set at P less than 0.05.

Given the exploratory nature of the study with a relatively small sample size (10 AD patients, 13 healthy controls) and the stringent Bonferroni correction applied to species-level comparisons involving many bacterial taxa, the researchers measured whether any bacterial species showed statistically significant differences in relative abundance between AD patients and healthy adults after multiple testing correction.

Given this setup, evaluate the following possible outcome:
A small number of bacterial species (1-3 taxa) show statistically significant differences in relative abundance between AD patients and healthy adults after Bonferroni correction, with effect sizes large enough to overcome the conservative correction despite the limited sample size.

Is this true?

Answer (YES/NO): NO